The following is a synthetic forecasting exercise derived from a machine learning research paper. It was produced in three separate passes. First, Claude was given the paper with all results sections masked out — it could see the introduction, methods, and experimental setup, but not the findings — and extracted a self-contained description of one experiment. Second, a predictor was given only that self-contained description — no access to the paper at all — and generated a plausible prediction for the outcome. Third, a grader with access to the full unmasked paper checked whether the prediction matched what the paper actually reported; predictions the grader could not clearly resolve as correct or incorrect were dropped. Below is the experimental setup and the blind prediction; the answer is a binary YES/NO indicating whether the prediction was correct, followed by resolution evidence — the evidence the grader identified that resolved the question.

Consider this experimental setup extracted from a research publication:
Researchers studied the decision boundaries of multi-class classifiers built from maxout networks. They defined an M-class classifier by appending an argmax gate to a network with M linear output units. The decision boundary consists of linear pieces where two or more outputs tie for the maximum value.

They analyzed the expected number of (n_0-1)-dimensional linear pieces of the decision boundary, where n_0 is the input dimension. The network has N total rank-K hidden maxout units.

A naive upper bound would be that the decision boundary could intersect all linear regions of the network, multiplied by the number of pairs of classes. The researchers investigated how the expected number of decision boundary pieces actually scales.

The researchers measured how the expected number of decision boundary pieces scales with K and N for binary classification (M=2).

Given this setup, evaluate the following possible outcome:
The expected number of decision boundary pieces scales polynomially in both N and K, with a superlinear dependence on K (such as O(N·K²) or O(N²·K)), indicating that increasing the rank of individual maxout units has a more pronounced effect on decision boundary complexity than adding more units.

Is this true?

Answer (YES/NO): YES